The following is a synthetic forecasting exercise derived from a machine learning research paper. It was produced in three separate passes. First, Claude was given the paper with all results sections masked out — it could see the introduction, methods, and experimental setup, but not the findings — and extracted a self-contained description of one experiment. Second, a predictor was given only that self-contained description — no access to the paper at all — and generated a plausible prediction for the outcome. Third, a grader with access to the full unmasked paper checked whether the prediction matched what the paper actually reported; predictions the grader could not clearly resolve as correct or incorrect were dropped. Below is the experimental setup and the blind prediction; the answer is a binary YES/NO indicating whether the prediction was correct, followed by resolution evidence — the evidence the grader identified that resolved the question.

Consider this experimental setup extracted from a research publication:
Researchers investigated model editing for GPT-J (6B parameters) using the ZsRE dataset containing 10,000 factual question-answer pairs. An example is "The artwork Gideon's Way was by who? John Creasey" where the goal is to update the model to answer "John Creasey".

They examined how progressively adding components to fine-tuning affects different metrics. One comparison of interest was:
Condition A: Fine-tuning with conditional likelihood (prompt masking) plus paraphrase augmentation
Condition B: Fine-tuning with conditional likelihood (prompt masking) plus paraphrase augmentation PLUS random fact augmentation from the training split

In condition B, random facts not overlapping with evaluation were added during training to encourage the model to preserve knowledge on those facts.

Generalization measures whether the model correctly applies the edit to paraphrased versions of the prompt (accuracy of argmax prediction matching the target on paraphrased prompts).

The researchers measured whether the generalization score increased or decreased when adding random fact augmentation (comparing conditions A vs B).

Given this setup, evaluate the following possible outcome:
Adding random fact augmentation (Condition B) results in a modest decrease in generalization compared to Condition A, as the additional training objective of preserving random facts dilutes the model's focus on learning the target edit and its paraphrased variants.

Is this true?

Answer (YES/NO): YES